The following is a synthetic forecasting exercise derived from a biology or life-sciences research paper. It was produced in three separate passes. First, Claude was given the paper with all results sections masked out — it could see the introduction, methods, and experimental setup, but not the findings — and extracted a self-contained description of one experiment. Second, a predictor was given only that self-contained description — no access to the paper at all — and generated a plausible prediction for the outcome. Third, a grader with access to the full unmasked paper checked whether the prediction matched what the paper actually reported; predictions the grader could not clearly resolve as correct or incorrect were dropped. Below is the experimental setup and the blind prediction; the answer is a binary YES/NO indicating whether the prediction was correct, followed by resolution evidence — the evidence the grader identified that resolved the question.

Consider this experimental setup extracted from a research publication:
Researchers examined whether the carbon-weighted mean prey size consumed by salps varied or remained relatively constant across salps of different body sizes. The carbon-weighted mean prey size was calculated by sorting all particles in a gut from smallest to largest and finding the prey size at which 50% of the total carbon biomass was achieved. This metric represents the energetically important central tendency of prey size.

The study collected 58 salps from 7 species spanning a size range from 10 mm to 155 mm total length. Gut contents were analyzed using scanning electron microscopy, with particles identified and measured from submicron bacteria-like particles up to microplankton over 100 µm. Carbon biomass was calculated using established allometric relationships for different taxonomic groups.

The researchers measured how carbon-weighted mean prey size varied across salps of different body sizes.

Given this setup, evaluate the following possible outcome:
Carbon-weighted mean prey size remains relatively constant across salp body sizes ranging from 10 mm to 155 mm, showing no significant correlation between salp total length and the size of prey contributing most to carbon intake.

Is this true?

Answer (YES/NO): YES